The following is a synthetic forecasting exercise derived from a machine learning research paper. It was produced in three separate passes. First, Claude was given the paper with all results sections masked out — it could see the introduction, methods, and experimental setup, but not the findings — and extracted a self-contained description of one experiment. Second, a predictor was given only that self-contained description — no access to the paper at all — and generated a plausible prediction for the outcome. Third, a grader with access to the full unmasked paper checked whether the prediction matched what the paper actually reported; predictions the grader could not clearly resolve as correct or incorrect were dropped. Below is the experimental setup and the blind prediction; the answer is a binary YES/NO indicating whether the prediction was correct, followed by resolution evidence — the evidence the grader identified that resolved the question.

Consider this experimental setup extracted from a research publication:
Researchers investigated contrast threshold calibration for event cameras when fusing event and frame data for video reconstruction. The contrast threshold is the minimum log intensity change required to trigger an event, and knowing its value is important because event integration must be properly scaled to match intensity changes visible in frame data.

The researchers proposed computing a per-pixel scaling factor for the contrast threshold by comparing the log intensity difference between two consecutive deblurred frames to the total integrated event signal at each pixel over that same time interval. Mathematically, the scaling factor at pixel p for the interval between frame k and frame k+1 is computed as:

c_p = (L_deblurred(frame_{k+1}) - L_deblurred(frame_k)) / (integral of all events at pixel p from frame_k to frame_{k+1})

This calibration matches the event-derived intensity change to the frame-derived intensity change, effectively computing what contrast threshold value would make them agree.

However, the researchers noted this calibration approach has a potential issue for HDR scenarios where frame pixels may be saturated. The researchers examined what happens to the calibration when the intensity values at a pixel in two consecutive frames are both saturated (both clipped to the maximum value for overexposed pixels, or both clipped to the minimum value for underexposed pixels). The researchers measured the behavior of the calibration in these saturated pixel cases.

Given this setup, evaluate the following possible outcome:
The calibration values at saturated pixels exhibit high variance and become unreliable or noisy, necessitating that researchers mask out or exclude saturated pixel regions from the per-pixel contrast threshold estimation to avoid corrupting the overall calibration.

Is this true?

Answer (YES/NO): NO